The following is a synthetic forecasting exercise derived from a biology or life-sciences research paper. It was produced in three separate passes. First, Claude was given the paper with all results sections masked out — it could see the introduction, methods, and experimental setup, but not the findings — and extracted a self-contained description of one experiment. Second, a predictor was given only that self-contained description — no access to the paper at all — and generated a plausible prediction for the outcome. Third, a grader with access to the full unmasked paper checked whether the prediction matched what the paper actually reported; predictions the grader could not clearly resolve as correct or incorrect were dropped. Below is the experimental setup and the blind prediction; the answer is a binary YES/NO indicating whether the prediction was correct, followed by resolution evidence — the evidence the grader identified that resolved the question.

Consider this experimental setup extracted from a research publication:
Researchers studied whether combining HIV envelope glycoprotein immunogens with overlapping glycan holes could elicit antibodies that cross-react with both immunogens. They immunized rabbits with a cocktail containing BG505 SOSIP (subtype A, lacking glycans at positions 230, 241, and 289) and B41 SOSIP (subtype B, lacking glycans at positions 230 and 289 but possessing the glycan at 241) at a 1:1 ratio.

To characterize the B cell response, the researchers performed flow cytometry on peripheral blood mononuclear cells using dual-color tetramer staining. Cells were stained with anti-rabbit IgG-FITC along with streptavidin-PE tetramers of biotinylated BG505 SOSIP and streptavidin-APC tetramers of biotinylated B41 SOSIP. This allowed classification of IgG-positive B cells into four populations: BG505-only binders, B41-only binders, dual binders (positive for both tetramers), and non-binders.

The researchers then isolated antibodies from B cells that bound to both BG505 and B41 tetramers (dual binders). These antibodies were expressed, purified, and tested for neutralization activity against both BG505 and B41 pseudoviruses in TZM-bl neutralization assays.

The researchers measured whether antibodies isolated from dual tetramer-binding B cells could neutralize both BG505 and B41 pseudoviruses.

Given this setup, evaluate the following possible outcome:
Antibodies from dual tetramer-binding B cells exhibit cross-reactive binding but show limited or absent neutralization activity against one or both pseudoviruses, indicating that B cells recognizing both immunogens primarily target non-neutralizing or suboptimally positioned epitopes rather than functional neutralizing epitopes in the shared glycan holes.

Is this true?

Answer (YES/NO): YES